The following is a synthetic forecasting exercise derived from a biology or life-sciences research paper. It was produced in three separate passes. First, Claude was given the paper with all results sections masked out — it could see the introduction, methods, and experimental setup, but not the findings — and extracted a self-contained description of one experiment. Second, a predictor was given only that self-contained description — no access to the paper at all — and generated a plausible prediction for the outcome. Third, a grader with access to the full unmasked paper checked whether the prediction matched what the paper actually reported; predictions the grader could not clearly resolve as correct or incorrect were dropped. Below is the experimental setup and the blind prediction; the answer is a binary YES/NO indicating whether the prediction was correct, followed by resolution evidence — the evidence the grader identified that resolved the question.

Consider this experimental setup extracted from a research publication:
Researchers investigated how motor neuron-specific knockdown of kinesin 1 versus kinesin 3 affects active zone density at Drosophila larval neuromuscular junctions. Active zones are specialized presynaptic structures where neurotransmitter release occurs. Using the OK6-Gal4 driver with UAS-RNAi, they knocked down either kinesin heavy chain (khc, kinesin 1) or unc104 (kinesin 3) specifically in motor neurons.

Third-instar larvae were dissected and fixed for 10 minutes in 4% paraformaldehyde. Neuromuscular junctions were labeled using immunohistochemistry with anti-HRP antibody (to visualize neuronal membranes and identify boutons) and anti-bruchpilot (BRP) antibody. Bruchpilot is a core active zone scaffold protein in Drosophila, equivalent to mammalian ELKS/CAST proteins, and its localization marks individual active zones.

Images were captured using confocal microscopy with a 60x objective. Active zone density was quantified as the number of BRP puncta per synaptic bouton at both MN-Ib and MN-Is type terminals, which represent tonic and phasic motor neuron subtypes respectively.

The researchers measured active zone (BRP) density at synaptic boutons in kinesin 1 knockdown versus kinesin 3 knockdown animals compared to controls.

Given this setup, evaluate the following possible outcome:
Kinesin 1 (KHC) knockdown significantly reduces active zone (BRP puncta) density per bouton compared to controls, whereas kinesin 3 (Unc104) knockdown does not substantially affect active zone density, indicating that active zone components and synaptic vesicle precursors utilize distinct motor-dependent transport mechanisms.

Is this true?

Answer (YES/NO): NO